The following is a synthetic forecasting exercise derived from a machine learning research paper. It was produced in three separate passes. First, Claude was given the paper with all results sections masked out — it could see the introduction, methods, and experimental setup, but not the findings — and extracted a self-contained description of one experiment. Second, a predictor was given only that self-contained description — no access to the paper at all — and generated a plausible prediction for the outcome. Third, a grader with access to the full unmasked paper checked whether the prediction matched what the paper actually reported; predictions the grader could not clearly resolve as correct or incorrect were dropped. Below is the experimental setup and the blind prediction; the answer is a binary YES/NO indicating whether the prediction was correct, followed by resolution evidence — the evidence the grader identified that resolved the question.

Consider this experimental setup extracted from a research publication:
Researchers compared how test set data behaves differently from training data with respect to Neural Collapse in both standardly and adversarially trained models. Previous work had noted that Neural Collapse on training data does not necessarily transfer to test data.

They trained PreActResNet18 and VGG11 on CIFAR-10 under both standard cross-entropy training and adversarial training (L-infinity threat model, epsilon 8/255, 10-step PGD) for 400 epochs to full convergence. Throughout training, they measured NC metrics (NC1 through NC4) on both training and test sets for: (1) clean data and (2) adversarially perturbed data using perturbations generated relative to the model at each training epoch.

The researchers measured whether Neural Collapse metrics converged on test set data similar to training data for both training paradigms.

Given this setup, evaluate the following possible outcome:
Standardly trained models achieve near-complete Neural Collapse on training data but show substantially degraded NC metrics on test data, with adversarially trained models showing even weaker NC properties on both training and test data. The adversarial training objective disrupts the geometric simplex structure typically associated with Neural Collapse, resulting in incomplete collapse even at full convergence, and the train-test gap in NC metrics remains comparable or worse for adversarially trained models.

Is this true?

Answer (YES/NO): NO